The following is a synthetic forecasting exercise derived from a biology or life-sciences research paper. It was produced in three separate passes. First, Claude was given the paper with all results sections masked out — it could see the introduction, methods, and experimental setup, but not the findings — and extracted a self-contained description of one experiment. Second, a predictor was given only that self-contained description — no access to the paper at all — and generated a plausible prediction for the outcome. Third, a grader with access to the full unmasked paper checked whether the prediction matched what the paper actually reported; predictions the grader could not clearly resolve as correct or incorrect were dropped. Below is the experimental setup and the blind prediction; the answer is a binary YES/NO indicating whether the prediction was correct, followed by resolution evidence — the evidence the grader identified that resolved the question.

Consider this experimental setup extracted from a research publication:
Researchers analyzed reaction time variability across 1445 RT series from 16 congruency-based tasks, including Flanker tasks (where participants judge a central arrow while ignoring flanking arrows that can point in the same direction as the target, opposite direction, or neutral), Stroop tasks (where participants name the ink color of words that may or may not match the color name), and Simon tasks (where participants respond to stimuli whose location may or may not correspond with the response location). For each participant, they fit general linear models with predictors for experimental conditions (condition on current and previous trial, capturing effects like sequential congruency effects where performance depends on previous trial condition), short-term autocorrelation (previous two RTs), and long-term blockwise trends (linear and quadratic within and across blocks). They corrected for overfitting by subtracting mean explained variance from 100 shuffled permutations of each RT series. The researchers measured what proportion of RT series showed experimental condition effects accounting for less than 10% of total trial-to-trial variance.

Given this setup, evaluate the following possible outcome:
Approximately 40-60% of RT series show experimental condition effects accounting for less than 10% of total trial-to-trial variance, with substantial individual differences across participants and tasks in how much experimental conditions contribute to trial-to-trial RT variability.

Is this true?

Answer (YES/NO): NO